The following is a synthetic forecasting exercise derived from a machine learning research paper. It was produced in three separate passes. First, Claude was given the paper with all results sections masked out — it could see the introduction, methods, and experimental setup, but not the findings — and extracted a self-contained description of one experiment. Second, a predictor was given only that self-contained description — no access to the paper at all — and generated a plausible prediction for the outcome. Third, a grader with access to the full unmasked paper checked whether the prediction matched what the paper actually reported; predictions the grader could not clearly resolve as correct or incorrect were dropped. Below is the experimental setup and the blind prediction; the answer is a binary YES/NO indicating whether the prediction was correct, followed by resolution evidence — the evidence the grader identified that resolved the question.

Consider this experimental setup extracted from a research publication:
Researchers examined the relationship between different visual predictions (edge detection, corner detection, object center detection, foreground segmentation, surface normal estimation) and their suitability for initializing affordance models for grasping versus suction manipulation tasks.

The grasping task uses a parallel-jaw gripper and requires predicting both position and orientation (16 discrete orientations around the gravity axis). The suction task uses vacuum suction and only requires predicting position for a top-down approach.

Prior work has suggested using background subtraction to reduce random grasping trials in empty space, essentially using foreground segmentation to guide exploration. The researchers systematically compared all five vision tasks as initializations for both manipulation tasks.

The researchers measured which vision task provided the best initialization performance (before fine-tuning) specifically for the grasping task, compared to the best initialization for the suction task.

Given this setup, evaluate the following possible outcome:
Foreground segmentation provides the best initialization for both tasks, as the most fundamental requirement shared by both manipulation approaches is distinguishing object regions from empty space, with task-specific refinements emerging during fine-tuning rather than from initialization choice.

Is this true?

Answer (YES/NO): NO